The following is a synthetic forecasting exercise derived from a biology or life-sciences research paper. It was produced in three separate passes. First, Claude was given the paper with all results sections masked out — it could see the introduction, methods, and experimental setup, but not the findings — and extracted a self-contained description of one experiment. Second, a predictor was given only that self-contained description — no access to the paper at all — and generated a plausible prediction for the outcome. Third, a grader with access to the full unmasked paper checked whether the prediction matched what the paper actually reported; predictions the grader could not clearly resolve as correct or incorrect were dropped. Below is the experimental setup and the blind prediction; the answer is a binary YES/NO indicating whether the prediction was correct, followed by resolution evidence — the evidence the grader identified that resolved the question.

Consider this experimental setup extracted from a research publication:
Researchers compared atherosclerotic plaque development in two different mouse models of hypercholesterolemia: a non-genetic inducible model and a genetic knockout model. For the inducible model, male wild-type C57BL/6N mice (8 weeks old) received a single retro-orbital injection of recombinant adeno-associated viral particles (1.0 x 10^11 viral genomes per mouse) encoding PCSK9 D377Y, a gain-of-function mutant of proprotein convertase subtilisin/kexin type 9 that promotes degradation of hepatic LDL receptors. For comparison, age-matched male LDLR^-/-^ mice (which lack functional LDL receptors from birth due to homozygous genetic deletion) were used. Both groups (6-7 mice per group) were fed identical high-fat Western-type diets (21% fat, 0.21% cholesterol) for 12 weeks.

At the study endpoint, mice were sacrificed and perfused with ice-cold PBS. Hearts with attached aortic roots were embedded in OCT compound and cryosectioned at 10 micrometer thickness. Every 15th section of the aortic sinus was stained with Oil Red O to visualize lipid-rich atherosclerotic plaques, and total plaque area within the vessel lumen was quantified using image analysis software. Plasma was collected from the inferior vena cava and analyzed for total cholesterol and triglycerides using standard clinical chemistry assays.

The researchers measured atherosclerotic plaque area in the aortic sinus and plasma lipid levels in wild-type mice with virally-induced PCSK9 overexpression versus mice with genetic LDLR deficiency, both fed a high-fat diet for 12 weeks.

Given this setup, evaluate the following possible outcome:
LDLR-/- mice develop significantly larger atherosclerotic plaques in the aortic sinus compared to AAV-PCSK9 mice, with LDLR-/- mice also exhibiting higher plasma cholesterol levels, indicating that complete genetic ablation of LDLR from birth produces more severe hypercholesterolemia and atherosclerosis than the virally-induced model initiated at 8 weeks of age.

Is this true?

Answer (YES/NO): NO